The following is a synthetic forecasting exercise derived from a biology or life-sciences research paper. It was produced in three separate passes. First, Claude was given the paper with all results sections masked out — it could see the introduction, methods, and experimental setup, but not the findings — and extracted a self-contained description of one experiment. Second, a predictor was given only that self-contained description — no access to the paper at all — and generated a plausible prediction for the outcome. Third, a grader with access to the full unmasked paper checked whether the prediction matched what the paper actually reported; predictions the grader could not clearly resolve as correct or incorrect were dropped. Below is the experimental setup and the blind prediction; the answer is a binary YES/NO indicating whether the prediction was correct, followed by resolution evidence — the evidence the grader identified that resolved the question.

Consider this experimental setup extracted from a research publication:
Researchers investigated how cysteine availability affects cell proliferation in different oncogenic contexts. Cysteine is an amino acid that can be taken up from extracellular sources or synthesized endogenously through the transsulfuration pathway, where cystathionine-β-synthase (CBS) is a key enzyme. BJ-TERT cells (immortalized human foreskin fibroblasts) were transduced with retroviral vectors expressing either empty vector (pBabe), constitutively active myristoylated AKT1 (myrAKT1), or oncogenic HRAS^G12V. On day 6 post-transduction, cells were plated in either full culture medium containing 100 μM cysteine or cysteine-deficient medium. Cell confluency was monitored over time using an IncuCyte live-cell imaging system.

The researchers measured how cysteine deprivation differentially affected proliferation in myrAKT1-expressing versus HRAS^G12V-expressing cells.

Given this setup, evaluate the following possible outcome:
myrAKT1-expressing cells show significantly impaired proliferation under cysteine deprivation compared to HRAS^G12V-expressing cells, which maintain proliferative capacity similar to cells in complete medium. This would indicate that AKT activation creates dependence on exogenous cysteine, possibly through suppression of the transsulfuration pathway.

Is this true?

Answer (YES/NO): NO